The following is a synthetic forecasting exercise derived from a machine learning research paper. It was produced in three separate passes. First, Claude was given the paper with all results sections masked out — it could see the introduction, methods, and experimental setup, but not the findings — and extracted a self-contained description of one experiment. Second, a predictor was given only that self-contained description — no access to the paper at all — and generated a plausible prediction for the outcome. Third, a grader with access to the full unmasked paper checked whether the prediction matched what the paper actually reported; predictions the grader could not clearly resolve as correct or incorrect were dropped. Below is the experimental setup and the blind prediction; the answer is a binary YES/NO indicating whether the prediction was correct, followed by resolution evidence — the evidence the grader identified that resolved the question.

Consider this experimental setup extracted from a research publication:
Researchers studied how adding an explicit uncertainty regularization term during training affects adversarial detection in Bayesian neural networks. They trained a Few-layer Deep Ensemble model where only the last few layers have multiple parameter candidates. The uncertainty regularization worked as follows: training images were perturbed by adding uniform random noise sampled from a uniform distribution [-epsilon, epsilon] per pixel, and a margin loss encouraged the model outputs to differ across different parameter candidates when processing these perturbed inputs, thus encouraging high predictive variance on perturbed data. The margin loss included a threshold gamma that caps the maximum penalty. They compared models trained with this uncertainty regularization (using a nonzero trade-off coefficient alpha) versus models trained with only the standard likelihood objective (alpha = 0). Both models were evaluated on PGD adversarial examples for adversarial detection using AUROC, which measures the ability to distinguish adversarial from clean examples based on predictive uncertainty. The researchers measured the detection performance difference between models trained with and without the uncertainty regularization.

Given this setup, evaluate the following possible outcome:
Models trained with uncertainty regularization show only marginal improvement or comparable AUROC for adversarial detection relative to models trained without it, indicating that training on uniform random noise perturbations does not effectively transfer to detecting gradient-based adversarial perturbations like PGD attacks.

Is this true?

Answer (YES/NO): NO